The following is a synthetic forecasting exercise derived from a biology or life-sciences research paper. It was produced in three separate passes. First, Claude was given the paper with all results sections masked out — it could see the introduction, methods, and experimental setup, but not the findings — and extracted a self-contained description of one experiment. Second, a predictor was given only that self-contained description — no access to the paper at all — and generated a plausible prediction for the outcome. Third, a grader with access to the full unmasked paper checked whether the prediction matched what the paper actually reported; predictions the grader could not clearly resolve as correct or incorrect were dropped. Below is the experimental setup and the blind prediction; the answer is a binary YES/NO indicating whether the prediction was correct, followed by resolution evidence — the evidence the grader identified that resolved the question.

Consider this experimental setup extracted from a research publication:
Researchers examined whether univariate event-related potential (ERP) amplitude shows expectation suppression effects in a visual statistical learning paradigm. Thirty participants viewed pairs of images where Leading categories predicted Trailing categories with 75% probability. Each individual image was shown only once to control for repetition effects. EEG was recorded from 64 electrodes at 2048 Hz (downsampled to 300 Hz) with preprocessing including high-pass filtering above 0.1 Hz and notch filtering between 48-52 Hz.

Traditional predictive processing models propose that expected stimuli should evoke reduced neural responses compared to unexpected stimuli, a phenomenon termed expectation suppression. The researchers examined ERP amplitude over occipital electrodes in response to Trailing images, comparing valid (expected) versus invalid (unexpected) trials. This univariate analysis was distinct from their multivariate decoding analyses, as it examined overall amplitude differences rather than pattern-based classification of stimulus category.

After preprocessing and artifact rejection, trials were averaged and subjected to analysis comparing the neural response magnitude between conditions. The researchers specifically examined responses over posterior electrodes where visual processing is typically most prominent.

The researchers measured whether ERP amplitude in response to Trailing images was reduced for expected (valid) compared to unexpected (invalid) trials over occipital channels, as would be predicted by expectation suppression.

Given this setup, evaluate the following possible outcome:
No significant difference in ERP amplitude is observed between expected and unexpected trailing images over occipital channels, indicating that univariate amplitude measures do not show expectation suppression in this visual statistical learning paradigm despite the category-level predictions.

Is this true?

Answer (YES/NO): NO